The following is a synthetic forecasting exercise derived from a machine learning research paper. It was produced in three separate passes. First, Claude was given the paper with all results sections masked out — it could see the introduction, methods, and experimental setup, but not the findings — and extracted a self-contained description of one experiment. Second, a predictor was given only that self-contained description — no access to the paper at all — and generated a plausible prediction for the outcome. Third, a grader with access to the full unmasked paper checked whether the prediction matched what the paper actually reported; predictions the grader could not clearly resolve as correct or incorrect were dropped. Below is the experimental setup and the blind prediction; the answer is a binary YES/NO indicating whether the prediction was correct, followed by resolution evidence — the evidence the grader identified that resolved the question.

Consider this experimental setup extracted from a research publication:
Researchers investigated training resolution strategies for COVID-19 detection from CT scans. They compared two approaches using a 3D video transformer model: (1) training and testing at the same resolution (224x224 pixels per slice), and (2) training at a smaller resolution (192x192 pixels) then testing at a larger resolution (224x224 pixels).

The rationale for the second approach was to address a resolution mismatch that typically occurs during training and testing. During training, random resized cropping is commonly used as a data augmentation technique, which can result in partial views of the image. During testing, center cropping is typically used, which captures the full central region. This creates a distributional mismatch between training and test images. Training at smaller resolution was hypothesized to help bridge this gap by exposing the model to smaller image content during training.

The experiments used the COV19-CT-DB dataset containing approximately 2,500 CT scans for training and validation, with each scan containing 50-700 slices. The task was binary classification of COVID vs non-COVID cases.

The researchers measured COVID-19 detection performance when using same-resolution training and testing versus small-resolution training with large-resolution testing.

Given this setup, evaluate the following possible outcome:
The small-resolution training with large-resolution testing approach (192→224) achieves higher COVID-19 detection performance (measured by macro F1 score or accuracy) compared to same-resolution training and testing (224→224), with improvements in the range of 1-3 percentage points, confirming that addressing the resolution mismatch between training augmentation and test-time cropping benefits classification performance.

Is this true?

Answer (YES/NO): NO